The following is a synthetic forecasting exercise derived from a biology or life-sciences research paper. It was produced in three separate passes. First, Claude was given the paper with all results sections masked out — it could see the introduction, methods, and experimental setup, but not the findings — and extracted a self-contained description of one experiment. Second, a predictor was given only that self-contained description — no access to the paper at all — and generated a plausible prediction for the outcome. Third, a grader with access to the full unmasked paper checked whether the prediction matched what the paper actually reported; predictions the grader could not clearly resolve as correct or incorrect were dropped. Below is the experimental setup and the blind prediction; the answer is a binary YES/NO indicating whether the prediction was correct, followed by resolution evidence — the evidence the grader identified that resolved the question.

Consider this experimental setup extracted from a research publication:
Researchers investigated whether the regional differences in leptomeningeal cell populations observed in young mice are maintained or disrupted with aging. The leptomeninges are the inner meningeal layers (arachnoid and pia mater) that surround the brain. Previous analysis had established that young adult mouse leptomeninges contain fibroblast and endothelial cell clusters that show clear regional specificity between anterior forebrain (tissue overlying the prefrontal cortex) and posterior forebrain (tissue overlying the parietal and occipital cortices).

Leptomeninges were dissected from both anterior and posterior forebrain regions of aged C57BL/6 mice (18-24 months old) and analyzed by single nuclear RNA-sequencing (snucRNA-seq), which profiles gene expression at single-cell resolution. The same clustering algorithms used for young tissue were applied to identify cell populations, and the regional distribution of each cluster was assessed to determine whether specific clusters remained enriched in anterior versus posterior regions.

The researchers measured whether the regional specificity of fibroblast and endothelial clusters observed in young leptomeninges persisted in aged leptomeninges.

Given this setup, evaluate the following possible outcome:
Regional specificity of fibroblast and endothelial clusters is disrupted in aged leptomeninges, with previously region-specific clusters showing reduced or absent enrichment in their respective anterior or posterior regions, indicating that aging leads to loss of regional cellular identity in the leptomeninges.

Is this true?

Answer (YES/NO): NO